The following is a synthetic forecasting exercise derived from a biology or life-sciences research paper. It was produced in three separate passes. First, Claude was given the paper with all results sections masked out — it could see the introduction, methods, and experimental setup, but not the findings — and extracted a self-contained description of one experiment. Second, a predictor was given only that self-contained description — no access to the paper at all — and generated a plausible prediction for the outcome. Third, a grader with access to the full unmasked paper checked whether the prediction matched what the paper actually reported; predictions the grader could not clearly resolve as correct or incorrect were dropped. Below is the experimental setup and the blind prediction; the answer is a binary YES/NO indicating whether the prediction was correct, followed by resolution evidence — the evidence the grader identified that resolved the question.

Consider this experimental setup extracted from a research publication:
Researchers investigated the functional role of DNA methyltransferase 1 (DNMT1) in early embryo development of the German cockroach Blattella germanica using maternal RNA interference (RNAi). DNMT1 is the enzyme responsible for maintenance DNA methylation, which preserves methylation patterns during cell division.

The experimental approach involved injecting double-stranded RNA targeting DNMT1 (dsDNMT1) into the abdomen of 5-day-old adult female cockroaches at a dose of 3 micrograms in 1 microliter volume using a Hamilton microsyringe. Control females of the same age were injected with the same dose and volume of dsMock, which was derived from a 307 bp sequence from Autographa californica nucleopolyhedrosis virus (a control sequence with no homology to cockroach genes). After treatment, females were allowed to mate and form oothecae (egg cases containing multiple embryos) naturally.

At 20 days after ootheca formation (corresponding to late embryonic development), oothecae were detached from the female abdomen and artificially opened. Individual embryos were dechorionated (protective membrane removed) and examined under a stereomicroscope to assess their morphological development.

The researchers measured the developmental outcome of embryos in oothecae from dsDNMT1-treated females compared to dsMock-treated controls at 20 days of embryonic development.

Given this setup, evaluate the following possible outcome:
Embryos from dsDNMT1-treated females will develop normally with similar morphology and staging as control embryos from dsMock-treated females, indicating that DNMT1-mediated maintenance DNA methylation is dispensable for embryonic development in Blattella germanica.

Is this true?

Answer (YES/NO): NO